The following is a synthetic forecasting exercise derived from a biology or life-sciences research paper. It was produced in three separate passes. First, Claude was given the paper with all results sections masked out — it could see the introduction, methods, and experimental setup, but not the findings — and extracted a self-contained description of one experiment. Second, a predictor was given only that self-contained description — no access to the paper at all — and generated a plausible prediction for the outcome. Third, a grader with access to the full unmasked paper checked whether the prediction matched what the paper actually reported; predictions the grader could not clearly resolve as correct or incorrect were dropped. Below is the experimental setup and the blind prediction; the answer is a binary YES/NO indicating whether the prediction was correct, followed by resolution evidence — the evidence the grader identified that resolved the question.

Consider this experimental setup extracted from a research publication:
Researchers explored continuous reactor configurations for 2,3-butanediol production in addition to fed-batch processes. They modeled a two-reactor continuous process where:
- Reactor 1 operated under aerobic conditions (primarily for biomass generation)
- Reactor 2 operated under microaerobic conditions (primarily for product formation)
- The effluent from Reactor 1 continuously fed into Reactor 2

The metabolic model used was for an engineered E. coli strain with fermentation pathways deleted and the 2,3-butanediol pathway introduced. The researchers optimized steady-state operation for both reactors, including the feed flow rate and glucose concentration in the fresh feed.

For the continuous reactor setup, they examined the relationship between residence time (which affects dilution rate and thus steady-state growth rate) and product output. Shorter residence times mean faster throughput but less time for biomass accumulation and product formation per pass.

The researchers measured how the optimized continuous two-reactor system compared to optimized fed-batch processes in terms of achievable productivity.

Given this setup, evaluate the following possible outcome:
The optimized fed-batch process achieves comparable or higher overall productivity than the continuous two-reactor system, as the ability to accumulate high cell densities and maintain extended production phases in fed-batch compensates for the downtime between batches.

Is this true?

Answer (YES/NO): NO